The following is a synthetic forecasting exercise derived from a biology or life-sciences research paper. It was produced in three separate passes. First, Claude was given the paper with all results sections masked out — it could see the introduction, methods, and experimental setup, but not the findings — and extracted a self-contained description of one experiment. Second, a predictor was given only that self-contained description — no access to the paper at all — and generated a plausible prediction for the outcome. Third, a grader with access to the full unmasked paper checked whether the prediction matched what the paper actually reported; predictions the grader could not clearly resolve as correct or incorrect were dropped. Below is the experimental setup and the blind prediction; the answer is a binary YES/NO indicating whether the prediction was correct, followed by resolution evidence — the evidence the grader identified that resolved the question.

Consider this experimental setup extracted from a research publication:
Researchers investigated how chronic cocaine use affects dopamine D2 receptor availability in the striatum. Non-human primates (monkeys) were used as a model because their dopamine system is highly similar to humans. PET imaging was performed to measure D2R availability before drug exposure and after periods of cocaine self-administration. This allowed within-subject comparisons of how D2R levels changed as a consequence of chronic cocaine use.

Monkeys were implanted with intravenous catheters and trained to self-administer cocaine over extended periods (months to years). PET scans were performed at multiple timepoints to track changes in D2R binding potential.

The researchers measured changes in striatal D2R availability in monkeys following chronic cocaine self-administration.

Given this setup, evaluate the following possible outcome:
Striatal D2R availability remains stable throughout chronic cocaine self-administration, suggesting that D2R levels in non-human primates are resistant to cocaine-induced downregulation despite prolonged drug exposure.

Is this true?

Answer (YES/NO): NO